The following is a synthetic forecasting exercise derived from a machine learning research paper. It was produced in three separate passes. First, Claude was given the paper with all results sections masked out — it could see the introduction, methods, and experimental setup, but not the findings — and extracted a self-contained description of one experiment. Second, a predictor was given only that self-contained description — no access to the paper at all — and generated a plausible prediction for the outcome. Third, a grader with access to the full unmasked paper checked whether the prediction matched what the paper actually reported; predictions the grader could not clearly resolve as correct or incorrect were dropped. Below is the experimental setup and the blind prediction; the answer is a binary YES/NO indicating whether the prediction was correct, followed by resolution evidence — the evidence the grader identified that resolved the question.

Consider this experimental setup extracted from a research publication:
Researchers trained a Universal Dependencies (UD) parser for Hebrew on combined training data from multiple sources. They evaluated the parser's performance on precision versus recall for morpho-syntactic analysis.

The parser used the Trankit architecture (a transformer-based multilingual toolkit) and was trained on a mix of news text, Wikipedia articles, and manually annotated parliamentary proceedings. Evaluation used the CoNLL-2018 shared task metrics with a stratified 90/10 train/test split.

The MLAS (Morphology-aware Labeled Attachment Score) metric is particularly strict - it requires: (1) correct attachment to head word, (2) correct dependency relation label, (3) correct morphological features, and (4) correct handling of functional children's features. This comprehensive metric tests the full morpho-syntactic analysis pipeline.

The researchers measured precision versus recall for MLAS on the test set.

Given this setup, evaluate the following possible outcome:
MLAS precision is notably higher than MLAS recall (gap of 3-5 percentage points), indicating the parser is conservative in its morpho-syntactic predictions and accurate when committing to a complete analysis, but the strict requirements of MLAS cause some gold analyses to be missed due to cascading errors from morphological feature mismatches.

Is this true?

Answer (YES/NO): NO